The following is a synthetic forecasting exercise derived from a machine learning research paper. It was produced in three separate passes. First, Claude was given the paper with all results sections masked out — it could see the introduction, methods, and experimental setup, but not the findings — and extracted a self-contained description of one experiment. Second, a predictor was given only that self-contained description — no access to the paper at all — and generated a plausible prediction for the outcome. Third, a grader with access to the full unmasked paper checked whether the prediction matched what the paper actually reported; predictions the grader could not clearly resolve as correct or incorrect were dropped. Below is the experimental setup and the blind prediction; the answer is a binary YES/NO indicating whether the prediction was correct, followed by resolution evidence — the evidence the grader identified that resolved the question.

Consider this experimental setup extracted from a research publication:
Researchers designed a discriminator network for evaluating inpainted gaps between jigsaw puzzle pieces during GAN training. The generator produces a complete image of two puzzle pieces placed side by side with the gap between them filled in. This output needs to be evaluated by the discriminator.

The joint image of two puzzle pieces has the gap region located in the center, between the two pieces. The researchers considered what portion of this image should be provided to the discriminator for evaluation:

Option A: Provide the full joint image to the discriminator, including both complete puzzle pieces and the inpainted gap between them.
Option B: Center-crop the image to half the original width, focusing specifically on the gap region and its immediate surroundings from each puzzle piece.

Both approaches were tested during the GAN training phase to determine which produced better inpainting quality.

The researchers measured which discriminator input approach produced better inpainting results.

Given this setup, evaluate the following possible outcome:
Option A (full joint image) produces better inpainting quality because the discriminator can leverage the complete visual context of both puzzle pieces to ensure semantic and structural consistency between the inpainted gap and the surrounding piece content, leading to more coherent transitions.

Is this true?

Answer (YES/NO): NO